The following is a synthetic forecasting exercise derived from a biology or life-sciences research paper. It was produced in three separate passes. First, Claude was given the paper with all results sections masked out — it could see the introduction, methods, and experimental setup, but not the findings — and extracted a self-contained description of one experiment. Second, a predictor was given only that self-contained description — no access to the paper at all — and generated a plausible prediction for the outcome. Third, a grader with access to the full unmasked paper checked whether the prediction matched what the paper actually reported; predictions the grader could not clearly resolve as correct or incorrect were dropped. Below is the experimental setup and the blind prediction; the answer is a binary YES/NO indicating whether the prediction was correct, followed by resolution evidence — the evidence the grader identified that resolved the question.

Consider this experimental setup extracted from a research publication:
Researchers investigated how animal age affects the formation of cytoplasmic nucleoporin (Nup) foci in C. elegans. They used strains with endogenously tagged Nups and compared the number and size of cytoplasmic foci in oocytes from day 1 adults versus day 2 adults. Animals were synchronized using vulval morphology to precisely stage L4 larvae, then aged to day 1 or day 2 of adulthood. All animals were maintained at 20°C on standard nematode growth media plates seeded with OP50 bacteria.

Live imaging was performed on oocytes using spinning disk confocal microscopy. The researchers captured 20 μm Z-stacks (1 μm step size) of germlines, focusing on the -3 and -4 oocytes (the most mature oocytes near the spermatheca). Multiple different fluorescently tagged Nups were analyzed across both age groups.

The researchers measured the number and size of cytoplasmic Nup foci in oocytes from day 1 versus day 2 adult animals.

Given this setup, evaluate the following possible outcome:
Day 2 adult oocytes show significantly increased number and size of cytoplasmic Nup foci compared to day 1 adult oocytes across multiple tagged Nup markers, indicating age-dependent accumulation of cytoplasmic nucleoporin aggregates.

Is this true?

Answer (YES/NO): YES